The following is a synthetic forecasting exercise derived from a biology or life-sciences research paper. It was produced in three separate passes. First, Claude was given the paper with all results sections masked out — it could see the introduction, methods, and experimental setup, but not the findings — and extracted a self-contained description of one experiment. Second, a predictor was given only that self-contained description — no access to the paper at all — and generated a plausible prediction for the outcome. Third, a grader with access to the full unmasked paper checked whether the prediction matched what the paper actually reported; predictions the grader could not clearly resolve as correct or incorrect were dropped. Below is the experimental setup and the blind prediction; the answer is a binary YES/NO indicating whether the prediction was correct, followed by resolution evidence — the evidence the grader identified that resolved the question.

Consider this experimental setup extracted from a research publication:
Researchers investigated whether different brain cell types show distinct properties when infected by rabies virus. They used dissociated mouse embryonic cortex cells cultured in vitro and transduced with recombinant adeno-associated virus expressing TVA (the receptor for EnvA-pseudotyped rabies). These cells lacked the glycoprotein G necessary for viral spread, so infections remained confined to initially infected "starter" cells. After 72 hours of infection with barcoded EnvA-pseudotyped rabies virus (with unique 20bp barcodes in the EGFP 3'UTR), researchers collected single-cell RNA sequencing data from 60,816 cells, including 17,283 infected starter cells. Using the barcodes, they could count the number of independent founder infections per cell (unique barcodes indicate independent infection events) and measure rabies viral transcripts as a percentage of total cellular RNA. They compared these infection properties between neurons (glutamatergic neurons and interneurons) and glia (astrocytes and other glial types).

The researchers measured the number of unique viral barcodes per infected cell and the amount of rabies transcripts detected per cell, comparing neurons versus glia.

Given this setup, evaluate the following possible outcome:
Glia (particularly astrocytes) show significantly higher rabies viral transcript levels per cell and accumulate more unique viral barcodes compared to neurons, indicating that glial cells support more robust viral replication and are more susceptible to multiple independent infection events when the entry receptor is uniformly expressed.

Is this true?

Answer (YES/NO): NO